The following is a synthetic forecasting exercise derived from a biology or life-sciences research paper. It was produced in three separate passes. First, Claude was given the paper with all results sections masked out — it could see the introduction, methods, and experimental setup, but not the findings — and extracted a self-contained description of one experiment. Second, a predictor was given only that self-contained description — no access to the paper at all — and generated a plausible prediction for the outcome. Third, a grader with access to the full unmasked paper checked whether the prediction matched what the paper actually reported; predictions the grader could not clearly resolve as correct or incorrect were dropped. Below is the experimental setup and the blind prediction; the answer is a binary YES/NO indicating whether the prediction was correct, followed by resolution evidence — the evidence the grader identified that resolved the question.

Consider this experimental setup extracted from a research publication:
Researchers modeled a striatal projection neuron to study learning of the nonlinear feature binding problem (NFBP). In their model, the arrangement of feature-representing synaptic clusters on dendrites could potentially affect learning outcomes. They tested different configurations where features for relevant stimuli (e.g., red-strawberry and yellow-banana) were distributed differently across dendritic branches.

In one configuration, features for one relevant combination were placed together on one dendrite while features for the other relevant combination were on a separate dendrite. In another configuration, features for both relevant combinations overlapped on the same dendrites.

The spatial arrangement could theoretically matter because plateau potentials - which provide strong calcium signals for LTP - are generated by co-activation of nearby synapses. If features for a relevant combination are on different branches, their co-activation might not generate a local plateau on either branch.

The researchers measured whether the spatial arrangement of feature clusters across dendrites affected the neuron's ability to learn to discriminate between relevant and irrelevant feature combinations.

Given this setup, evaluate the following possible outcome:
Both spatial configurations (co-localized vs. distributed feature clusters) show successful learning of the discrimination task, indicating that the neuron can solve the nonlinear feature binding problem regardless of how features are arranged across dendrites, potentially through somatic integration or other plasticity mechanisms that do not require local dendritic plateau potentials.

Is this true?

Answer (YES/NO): NO